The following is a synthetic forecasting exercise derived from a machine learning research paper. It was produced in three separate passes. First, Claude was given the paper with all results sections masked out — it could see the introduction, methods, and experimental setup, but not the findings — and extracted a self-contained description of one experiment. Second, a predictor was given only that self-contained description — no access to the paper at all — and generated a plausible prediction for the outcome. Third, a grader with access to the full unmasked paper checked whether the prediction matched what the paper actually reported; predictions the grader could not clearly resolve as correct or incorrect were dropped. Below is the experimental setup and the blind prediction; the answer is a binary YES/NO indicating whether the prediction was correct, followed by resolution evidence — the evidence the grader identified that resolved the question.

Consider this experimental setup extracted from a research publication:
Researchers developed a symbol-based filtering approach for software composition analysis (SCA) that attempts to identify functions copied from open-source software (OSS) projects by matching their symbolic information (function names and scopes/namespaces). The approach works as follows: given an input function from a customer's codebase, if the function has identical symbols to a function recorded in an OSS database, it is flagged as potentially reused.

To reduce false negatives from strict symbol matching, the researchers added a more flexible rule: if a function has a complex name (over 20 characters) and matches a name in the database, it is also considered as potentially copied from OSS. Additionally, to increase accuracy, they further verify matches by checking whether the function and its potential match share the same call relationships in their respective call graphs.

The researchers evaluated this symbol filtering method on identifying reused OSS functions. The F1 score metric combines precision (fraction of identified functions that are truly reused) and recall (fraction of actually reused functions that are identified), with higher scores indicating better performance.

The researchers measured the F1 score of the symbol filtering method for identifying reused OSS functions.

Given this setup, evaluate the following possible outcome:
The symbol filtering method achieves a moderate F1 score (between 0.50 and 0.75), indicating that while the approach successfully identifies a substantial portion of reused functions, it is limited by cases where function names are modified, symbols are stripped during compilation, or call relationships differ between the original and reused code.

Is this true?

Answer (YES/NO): YES